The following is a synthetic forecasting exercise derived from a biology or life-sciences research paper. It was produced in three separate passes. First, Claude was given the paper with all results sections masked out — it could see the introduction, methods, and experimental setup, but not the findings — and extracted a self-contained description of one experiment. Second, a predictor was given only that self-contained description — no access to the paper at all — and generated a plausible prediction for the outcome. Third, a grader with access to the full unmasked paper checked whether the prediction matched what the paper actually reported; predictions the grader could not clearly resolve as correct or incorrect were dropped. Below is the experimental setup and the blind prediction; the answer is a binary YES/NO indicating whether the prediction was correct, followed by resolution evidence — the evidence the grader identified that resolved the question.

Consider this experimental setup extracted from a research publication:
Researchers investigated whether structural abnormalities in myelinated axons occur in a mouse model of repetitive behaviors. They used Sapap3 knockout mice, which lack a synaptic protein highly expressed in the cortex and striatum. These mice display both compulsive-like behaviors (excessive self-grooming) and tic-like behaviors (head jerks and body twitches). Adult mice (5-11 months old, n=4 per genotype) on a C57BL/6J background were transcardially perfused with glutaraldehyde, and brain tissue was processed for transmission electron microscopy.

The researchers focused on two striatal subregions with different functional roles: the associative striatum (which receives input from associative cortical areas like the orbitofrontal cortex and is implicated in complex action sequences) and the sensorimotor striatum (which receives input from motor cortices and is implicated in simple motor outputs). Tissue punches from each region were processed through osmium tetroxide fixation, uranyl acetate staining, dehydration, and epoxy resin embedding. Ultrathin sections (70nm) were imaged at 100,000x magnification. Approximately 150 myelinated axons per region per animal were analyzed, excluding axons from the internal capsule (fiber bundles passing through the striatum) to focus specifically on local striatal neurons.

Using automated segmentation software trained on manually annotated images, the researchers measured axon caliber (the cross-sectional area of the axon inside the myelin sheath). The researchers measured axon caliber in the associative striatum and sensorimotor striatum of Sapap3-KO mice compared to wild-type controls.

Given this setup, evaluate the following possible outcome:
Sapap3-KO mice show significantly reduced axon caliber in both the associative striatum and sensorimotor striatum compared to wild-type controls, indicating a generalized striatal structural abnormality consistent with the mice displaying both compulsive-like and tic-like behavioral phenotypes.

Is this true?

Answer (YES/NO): NO